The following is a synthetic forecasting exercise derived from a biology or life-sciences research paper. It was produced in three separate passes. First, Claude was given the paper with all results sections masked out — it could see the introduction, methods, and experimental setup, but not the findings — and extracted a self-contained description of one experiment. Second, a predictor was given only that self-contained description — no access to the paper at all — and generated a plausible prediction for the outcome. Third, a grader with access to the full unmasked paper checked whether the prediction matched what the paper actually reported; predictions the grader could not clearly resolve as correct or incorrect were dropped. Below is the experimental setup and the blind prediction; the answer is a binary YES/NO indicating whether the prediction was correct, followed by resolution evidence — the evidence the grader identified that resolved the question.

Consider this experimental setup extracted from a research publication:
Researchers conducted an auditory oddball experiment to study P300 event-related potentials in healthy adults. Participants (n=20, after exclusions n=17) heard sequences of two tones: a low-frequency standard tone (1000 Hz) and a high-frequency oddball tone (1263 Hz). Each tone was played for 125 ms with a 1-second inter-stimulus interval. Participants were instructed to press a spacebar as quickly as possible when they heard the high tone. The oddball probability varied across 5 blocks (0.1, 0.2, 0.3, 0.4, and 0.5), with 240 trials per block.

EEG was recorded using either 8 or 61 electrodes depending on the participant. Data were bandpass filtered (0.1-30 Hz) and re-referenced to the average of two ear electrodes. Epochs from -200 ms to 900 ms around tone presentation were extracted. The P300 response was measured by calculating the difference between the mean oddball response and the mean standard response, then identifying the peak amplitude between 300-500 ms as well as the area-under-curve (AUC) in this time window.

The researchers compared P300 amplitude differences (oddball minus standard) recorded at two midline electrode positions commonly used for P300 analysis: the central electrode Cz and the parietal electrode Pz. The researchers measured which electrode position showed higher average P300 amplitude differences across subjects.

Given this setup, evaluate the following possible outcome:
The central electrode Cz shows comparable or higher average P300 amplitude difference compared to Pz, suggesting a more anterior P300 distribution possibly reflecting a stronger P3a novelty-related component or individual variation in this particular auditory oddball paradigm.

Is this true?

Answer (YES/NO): YES